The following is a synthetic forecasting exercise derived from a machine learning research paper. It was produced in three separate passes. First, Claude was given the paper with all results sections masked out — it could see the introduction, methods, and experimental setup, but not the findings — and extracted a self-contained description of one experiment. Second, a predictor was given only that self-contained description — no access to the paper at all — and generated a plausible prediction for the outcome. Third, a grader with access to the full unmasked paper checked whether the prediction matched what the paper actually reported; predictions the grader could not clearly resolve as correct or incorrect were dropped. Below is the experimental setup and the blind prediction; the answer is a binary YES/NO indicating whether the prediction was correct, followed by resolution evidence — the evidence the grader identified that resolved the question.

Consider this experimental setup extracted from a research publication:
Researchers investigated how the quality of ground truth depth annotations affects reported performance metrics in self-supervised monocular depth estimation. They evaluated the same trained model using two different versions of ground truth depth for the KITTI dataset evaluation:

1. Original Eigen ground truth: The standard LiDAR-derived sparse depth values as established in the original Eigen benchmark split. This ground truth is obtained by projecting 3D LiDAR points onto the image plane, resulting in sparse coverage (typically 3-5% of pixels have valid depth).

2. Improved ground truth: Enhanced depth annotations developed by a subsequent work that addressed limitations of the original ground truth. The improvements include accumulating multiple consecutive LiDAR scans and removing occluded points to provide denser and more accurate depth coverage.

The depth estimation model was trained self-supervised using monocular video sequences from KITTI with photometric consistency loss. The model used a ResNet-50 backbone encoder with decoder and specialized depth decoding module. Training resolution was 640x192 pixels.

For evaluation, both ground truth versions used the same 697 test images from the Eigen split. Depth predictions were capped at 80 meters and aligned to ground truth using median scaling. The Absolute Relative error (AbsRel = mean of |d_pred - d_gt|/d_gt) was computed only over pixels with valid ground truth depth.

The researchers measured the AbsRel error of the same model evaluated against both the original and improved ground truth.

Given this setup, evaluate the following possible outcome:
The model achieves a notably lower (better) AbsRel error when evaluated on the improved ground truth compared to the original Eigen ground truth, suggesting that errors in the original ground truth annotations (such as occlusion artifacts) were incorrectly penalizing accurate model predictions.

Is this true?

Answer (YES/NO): YES